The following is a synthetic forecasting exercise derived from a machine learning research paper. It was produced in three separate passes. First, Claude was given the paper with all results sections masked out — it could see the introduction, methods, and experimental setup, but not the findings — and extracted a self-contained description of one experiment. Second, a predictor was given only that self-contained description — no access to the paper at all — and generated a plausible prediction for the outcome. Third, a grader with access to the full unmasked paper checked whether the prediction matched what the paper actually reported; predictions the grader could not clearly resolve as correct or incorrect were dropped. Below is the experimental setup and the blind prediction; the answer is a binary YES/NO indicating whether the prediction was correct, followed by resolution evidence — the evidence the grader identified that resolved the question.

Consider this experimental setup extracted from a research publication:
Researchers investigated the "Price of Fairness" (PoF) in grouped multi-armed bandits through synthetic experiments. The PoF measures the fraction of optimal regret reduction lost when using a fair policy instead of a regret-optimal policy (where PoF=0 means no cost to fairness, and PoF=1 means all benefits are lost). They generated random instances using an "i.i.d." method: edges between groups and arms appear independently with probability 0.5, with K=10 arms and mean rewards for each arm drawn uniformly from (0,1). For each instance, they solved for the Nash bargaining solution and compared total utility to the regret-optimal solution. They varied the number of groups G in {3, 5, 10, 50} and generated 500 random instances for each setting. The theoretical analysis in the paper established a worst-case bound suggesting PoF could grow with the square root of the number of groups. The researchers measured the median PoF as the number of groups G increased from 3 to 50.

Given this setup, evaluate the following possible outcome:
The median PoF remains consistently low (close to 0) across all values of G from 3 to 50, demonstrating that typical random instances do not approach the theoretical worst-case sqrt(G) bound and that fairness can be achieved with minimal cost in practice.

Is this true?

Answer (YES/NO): YES